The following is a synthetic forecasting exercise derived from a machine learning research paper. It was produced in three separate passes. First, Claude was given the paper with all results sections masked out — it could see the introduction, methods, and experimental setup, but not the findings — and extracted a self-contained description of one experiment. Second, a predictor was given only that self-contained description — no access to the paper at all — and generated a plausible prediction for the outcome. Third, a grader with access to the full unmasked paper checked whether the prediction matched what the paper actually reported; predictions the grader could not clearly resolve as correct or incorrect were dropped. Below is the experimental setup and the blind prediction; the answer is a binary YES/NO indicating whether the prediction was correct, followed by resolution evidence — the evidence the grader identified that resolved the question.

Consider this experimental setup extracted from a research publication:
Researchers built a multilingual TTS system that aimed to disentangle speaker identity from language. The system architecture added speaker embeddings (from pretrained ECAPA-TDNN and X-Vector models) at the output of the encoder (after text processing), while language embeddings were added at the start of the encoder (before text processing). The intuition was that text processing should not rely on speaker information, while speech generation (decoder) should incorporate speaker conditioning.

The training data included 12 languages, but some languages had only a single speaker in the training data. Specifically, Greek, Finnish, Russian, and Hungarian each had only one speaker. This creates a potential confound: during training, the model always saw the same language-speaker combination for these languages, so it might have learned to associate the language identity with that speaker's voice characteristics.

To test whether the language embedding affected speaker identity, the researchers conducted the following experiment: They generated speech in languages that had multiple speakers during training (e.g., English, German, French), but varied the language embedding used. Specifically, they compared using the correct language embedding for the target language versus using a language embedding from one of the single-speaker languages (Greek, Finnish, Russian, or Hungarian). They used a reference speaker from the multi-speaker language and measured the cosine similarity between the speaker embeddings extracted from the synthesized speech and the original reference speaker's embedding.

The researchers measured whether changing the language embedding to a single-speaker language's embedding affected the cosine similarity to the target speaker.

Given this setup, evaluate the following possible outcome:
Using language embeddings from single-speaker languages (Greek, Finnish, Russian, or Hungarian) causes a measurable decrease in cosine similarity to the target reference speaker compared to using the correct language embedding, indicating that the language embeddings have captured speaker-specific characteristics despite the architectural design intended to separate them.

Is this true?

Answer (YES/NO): NO